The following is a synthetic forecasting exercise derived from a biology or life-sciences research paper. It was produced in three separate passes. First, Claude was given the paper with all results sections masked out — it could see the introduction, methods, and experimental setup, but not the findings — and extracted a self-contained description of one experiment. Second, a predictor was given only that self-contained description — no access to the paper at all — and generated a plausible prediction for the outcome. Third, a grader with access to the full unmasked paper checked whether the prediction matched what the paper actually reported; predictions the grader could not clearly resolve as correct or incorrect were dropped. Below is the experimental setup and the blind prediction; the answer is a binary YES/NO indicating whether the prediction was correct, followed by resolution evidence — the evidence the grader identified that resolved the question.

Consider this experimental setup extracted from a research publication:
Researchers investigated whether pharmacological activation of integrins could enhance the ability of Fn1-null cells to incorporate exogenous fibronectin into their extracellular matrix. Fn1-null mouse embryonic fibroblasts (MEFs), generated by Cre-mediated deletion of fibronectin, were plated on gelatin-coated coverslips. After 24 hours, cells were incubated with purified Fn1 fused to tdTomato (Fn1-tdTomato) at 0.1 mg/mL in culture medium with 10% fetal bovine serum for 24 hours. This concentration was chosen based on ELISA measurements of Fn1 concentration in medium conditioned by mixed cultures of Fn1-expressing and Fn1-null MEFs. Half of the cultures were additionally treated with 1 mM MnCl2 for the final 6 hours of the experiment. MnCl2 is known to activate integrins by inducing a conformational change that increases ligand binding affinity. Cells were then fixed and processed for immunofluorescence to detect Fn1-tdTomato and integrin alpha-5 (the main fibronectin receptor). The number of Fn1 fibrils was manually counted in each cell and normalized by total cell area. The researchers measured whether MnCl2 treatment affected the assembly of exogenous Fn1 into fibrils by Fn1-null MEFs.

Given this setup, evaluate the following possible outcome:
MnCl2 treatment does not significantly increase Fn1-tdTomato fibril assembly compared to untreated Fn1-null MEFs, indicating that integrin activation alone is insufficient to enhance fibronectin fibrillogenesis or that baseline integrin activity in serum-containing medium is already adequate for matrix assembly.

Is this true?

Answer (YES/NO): NO